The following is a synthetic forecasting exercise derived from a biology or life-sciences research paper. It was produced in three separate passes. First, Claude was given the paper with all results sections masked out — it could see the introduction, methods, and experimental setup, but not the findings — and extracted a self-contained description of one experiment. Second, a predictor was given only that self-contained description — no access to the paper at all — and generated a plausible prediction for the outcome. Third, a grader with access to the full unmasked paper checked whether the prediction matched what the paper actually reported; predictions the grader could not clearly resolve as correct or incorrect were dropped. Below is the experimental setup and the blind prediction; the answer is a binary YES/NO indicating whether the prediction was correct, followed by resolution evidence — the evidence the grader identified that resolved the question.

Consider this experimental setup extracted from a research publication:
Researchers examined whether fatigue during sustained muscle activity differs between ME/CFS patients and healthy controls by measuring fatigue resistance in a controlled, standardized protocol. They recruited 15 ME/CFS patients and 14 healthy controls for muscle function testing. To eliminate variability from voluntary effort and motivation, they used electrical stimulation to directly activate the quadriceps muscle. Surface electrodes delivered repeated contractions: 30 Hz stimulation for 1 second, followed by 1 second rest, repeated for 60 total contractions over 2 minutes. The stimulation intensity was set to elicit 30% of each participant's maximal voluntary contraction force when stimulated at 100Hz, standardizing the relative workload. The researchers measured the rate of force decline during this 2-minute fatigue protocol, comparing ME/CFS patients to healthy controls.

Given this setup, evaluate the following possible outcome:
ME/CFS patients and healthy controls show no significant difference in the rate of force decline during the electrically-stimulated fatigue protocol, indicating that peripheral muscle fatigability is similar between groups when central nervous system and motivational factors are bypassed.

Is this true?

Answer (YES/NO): YES